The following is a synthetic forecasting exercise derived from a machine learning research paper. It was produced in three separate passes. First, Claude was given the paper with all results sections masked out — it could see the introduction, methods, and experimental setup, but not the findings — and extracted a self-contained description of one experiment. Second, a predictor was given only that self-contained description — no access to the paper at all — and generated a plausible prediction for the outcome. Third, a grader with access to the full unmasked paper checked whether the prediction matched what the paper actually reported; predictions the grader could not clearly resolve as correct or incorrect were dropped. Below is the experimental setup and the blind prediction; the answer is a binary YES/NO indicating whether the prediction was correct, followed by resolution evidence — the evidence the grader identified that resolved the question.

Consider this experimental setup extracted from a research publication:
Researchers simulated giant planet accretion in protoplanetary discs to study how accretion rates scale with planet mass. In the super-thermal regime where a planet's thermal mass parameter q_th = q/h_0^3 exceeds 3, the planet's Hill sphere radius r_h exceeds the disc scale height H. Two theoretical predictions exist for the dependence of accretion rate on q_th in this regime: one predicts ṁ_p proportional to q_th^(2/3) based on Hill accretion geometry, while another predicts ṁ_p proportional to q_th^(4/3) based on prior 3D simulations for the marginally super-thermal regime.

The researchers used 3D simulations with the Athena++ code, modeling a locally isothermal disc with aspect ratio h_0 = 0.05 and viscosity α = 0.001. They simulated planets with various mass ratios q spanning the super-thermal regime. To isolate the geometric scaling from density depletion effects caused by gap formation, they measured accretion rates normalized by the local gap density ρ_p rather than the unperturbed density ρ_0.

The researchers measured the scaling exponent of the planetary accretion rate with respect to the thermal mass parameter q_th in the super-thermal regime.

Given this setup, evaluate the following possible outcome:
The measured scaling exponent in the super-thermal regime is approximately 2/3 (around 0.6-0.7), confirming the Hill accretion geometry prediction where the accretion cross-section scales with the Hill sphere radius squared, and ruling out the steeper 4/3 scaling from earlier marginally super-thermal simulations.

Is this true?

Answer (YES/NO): YES